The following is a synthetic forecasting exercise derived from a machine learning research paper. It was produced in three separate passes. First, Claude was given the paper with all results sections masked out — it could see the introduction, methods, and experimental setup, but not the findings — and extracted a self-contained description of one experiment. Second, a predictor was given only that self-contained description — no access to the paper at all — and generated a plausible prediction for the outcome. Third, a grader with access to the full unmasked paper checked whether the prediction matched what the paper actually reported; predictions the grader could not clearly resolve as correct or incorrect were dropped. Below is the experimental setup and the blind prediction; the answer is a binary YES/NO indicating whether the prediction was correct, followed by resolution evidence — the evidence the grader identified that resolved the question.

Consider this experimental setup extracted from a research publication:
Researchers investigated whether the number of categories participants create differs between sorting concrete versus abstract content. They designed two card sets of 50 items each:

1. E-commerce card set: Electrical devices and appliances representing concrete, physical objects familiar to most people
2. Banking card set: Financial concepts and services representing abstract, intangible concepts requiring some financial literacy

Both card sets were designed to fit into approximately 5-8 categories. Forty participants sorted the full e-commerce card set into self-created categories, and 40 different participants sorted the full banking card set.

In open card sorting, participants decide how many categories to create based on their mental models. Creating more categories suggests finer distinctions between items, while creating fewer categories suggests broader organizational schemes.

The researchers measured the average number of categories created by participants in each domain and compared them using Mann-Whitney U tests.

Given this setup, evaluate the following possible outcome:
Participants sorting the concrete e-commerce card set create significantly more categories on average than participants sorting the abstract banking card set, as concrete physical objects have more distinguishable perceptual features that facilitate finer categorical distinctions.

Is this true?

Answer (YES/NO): NO